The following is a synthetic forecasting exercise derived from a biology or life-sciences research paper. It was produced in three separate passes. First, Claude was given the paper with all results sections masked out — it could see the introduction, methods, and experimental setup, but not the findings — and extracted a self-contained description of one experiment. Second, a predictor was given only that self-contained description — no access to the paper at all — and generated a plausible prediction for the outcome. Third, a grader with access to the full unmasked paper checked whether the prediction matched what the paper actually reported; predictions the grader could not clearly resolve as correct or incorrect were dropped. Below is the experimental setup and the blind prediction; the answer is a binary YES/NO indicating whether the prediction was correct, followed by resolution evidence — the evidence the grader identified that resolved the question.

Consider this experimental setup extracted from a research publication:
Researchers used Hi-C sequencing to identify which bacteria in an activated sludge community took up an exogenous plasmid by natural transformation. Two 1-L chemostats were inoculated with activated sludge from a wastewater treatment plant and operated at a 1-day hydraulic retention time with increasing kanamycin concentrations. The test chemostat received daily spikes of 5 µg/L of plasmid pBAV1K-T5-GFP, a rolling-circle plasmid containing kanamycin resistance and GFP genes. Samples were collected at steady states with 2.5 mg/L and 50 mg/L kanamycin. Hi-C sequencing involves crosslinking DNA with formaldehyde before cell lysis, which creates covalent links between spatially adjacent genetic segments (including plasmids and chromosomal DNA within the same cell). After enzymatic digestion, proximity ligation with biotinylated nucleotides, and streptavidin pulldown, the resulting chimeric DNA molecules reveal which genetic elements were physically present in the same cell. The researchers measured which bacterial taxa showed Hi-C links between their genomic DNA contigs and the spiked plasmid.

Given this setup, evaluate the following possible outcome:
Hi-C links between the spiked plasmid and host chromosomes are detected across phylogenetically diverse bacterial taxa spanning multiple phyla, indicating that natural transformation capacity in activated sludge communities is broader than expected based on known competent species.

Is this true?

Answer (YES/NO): YES